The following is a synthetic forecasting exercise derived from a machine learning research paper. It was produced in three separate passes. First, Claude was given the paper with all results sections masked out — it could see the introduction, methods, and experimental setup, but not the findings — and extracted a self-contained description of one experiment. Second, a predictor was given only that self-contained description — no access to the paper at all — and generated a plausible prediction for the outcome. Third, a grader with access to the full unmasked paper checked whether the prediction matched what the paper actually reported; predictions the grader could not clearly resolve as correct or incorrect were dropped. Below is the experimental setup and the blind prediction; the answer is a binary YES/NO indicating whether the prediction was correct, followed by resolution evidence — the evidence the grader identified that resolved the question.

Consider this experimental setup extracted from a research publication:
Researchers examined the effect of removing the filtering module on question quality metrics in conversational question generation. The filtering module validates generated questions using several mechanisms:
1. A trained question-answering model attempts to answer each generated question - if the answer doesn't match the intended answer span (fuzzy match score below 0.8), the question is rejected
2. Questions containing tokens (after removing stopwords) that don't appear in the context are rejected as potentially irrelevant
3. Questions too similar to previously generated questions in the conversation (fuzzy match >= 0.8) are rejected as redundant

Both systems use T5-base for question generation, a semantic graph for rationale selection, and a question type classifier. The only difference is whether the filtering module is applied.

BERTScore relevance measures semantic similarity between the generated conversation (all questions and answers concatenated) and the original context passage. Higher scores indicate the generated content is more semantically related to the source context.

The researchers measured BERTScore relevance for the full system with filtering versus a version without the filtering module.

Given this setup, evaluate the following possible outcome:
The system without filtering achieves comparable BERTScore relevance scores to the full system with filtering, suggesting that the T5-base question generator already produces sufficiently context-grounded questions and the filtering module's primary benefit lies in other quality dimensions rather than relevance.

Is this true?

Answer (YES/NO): NO